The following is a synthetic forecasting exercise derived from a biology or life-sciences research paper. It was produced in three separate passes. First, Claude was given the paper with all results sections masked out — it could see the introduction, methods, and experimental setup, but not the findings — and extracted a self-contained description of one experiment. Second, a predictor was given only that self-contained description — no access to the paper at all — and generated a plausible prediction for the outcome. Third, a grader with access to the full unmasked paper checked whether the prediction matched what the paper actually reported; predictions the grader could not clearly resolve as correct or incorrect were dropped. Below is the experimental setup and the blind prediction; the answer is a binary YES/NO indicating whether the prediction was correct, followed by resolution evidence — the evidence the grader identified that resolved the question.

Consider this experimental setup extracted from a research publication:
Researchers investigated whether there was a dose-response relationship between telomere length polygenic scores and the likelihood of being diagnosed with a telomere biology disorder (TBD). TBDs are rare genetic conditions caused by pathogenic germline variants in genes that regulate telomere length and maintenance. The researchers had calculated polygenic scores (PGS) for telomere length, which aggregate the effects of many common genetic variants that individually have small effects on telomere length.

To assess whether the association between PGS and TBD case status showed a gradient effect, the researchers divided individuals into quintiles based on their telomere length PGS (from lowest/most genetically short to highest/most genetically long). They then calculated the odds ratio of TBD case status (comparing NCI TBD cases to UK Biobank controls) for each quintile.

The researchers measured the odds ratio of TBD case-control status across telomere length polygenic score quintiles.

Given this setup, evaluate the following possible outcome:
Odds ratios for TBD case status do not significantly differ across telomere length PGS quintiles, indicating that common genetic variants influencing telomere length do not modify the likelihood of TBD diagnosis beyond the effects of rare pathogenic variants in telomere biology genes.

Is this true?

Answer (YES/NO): NO